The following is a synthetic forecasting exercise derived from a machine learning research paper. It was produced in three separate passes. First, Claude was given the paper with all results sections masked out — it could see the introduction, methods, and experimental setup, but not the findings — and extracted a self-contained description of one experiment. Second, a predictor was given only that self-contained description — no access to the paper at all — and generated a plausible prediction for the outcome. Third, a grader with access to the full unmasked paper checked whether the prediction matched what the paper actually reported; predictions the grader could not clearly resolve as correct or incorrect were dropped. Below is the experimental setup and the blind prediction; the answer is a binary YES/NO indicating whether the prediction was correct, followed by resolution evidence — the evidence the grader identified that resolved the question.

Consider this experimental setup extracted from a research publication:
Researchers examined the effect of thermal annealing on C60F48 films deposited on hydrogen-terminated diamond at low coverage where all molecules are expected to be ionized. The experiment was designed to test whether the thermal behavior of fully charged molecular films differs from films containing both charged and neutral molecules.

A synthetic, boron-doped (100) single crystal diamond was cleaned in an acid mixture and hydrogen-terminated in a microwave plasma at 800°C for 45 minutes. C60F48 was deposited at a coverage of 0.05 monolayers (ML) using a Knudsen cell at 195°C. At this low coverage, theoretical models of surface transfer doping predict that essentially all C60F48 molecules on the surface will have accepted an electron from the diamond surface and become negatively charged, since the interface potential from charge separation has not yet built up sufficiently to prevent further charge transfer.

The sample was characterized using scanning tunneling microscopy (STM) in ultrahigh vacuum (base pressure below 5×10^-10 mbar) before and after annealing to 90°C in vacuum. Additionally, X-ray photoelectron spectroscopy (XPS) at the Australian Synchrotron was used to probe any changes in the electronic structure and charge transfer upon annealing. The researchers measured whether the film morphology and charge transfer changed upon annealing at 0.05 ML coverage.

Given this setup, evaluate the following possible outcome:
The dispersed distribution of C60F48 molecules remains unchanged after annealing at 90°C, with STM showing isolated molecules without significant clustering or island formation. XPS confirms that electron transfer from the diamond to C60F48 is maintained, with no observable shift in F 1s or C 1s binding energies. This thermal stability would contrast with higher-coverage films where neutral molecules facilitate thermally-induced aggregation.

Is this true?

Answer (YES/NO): NO